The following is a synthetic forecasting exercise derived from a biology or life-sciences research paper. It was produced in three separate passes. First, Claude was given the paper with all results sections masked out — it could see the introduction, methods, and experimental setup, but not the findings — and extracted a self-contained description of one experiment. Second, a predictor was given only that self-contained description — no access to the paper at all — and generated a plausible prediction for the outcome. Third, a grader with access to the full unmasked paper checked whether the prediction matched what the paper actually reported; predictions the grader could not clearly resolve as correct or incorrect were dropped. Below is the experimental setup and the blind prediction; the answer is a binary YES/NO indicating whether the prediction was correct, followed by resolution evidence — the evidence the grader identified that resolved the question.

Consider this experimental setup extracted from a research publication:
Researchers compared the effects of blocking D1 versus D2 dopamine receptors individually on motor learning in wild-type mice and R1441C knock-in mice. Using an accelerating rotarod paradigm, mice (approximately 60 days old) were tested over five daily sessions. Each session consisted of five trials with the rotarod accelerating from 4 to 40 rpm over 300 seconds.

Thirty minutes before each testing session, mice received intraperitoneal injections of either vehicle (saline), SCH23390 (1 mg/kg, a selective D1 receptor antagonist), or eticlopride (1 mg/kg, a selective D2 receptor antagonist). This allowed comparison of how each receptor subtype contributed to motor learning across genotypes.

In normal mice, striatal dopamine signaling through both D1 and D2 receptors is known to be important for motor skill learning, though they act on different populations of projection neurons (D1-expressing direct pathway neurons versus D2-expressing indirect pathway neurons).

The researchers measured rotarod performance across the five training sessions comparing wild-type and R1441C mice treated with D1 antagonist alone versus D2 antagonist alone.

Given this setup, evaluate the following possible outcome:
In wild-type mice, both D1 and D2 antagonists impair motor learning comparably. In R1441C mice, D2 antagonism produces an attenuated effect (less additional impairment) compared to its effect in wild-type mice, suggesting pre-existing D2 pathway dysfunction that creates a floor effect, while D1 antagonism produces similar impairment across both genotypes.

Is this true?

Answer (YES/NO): NO